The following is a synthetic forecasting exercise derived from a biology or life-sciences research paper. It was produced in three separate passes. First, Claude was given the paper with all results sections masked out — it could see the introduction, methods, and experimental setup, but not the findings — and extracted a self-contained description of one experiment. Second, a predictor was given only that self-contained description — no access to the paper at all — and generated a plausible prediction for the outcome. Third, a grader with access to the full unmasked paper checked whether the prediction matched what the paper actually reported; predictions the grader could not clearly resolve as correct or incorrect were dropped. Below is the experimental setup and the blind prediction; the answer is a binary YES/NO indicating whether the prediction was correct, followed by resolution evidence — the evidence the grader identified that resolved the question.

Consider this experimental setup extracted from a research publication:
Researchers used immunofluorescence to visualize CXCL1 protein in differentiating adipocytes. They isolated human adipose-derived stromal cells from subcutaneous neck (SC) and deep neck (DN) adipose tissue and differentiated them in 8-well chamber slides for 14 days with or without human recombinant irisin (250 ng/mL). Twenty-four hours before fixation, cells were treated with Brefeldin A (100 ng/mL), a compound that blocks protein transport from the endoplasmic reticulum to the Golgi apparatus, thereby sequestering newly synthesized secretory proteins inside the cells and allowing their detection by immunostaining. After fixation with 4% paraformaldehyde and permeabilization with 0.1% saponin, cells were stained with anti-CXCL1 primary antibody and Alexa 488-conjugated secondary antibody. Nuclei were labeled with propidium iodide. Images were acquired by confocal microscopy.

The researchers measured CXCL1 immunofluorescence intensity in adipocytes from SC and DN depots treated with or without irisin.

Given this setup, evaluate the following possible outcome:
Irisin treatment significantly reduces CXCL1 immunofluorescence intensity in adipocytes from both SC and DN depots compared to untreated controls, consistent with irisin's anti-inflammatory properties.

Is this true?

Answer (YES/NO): NO